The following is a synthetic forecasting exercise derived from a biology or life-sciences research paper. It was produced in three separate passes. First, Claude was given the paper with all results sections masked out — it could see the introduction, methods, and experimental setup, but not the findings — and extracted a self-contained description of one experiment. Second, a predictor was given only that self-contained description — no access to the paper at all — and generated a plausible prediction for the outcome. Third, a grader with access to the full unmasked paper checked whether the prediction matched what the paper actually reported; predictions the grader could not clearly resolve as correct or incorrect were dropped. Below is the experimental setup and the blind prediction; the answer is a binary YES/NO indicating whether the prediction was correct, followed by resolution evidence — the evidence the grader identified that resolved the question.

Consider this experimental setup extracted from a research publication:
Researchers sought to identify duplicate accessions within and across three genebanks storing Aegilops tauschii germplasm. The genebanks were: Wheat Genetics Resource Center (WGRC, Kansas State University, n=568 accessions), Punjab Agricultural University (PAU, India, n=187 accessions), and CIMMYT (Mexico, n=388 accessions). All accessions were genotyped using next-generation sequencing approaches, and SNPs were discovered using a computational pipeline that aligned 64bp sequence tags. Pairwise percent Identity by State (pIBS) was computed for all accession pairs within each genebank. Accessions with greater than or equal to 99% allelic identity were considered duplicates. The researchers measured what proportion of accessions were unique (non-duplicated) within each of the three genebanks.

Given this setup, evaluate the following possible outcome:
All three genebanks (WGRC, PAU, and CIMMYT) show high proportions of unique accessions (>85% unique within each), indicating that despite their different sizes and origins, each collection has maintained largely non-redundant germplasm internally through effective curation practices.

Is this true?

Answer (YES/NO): NO